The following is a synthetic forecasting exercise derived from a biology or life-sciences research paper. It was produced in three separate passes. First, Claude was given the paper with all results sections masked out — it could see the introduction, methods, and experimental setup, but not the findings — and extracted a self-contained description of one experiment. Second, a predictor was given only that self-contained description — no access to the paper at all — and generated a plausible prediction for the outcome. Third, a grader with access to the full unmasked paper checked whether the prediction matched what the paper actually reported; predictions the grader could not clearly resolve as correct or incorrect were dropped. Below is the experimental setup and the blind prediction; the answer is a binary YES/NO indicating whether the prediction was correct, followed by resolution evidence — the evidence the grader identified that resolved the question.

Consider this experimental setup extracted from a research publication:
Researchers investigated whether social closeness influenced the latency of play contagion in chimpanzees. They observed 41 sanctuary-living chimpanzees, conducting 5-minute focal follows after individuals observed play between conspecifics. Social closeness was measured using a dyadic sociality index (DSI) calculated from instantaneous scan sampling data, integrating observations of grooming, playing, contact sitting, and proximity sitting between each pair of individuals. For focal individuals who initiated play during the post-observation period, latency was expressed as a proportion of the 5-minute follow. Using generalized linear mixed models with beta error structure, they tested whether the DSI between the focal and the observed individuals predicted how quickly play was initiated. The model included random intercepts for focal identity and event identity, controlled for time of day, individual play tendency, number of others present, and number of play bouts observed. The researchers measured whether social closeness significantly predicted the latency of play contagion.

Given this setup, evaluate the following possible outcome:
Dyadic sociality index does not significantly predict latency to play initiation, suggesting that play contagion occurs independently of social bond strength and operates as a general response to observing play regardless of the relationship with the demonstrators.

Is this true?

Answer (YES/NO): YES